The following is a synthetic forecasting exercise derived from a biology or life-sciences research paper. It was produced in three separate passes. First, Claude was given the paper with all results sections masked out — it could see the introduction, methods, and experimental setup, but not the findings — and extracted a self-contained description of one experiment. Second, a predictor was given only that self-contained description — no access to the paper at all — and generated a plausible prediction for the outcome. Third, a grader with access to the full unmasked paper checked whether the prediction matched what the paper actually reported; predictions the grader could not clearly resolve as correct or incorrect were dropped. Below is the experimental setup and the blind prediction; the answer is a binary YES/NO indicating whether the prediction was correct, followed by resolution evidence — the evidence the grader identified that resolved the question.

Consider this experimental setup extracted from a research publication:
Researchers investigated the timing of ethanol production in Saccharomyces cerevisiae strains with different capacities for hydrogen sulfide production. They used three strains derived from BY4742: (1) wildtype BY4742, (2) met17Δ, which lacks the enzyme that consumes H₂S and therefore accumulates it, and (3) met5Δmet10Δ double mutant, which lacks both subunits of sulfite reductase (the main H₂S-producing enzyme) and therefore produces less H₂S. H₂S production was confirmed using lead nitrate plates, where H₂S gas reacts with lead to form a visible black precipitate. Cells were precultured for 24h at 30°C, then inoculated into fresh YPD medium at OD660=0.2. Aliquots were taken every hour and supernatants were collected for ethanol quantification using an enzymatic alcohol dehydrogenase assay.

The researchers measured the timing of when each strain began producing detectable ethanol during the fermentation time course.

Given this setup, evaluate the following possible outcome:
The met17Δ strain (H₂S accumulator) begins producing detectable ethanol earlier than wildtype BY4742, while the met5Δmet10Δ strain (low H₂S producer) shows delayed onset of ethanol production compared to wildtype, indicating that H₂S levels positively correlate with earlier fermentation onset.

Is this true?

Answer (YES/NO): YES